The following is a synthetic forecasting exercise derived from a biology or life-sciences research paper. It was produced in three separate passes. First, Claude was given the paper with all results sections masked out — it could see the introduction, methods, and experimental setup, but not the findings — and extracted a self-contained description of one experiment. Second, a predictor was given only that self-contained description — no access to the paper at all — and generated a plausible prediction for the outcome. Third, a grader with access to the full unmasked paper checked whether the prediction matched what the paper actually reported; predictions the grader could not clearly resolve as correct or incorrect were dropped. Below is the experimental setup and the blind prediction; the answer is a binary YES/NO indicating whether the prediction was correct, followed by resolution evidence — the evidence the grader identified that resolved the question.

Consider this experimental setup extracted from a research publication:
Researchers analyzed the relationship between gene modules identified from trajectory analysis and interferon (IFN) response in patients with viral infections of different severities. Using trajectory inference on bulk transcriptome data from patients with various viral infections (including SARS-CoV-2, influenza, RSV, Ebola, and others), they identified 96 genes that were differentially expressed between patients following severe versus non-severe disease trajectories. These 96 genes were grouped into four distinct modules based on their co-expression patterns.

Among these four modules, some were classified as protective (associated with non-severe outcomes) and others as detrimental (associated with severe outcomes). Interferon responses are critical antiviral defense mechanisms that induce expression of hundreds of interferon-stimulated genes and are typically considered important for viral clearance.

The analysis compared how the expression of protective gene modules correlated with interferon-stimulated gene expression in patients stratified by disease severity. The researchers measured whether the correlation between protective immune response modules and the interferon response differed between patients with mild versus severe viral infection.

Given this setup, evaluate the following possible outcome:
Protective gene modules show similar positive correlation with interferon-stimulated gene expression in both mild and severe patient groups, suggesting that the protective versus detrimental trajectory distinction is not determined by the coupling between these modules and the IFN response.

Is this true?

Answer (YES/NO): NO